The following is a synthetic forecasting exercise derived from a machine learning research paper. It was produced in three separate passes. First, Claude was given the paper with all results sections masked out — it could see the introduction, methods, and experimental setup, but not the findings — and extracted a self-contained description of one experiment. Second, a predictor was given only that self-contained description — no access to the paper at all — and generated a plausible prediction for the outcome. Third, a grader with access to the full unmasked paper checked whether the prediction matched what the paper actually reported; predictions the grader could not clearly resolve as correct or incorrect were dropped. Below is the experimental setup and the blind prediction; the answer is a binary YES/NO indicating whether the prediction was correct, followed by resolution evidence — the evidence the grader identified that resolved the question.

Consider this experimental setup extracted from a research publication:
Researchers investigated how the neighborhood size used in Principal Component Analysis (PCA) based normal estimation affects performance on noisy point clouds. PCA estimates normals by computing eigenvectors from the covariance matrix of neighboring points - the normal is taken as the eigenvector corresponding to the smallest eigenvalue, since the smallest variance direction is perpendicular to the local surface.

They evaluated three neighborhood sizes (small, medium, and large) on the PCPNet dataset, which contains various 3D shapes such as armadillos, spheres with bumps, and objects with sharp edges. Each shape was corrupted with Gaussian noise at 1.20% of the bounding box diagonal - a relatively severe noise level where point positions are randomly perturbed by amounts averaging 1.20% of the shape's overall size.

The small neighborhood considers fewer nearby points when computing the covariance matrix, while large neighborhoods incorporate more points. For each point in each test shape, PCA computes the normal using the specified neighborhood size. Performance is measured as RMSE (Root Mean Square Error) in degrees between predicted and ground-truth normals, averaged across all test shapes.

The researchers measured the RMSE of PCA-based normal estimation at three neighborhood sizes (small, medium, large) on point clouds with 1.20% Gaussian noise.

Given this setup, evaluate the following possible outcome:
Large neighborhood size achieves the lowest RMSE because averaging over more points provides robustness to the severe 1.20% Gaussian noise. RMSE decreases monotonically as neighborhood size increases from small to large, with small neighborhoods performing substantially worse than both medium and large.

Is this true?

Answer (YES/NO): YES